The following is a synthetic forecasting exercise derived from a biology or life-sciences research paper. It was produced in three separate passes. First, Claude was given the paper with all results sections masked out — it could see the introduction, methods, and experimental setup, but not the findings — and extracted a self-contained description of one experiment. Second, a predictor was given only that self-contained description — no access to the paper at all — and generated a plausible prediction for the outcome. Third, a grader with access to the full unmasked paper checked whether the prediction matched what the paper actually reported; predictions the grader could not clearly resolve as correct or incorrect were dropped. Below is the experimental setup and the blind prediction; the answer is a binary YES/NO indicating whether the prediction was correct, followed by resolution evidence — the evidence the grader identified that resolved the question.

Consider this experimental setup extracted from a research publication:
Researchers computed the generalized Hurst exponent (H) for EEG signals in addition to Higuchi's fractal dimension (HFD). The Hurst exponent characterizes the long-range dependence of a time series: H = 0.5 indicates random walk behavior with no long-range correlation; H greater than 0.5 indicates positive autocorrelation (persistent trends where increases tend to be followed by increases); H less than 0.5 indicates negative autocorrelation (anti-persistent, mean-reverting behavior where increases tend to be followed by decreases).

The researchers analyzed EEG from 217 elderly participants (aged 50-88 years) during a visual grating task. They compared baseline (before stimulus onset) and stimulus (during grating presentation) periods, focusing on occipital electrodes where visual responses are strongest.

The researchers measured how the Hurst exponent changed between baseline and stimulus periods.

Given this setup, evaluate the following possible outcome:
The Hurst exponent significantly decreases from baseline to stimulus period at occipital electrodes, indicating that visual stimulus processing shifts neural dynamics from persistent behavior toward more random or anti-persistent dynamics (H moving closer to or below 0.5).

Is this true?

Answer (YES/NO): NO